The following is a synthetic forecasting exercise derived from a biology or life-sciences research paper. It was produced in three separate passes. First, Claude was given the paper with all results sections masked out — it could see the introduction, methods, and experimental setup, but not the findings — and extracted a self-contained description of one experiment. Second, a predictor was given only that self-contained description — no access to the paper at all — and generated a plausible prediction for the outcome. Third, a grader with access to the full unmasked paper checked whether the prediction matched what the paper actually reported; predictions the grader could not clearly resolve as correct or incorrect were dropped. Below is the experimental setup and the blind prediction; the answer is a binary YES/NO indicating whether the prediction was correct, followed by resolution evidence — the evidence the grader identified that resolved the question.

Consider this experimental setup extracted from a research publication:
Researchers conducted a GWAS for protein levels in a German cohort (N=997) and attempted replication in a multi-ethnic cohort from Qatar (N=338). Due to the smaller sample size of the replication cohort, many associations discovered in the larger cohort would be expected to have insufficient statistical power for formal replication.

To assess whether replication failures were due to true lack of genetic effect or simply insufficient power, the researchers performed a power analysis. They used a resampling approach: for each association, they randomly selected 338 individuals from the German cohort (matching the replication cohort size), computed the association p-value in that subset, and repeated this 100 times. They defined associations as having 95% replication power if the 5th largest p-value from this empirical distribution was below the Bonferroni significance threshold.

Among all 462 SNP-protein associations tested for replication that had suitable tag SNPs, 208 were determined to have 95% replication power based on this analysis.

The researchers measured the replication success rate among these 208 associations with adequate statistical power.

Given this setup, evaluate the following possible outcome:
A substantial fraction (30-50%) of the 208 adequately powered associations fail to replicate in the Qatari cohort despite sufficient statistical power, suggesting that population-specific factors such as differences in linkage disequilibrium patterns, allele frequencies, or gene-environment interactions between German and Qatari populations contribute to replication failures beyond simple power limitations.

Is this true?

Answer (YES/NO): NO